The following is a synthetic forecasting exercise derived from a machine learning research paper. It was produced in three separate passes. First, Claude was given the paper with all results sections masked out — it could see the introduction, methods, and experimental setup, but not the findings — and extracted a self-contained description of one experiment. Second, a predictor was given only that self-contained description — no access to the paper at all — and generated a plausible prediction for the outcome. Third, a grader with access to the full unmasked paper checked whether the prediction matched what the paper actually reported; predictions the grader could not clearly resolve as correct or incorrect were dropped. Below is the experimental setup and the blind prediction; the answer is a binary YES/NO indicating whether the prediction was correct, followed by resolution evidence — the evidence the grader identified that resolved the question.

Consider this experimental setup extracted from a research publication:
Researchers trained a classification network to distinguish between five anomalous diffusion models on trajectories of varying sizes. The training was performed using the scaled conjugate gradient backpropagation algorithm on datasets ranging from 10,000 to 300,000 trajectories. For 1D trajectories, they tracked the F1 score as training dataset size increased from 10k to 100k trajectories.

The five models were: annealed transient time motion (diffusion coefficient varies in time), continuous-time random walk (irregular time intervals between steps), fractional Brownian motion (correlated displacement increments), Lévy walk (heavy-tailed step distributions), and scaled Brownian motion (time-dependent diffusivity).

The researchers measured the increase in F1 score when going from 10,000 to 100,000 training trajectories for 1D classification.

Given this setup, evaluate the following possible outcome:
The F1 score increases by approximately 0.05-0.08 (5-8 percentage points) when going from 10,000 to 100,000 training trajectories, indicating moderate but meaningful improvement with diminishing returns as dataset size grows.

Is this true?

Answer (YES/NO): NO